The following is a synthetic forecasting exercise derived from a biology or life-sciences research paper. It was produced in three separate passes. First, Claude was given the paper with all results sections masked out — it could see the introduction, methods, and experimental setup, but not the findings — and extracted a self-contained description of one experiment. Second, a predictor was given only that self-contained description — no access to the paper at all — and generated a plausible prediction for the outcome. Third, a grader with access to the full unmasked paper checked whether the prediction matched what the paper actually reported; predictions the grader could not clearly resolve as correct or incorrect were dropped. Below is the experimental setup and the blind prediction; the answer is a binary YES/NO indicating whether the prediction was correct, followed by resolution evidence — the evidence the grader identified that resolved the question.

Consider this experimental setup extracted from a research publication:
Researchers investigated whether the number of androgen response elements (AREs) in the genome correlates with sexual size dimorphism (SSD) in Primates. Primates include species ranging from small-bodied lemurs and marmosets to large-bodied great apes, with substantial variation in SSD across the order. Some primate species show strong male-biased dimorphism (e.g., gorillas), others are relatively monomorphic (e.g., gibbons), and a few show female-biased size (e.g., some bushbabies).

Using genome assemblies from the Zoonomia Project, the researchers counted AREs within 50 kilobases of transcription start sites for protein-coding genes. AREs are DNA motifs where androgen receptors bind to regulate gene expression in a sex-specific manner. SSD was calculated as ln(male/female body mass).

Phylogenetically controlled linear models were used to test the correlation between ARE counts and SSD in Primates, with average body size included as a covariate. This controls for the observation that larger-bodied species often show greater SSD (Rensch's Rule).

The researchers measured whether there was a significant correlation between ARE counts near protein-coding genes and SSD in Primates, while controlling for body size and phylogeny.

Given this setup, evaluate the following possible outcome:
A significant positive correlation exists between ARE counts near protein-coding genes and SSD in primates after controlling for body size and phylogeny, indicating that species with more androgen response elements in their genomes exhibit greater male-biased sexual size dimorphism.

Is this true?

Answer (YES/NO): NO